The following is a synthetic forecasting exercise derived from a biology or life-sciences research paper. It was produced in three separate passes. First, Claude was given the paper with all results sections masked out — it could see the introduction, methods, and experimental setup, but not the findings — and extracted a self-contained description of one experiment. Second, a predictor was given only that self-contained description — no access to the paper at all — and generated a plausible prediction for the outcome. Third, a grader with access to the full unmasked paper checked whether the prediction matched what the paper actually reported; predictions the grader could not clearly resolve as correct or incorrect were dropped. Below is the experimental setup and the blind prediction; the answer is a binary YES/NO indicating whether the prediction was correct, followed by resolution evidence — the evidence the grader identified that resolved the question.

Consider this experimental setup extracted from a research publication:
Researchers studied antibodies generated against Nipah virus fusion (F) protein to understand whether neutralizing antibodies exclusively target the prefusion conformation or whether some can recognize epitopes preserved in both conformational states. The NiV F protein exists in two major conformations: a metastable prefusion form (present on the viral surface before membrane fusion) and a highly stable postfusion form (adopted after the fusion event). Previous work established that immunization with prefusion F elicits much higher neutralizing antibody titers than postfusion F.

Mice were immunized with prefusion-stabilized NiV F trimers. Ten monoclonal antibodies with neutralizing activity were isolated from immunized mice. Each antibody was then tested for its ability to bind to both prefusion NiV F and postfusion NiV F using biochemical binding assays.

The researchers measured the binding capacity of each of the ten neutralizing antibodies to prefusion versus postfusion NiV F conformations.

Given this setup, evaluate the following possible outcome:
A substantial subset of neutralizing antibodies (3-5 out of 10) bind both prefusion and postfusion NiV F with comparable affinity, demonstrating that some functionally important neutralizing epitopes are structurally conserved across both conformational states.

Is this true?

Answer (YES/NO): NO